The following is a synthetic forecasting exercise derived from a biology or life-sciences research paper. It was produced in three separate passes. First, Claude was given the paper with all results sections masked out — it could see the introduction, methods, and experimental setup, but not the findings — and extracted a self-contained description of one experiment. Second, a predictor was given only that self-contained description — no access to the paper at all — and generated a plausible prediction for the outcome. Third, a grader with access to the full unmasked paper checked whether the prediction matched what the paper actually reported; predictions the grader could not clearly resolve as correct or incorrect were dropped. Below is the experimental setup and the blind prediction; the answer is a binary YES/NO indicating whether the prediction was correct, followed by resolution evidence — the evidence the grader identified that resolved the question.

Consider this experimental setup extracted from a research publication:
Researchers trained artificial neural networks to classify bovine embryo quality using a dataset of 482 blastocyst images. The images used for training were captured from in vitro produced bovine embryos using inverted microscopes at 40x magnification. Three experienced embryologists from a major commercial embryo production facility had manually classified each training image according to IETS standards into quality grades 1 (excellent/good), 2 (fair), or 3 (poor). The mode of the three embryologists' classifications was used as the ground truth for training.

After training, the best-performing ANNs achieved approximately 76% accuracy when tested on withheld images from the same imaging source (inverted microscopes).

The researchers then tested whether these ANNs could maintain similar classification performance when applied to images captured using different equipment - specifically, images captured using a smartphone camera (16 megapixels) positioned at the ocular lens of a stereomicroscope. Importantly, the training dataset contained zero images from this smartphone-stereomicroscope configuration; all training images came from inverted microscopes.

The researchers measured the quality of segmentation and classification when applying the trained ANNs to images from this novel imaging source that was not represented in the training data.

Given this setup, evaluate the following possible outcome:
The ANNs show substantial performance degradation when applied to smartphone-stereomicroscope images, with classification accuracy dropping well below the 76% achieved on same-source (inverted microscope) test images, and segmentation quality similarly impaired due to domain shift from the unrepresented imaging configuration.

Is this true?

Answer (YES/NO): YES